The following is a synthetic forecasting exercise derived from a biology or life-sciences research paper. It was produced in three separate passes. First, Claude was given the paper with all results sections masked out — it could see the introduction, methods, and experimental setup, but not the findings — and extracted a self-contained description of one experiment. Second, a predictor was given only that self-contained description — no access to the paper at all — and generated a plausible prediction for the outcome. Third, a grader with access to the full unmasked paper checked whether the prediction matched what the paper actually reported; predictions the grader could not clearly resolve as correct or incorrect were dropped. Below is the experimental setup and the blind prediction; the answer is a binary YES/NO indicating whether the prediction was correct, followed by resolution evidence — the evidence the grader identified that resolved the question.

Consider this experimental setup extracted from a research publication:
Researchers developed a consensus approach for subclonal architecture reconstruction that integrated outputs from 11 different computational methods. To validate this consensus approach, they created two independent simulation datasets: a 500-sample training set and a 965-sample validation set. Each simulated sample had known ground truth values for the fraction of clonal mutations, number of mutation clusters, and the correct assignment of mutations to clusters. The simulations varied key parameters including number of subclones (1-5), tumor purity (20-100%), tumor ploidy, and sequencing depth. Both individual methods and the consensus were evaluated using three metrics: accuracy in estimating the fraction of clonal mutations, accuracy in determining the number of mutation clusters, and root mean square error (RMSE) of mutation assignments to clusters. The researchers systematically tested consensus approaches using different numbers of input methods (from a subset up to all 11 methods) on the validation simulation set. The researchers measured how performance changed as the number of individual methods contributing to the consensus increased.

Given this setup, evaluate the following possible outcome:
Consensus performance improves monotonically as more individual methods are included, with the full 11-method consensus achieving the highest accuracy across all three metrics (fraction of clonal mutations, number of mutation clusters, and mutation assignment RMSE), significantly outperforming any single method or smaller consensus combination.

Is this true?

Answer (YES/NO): NO